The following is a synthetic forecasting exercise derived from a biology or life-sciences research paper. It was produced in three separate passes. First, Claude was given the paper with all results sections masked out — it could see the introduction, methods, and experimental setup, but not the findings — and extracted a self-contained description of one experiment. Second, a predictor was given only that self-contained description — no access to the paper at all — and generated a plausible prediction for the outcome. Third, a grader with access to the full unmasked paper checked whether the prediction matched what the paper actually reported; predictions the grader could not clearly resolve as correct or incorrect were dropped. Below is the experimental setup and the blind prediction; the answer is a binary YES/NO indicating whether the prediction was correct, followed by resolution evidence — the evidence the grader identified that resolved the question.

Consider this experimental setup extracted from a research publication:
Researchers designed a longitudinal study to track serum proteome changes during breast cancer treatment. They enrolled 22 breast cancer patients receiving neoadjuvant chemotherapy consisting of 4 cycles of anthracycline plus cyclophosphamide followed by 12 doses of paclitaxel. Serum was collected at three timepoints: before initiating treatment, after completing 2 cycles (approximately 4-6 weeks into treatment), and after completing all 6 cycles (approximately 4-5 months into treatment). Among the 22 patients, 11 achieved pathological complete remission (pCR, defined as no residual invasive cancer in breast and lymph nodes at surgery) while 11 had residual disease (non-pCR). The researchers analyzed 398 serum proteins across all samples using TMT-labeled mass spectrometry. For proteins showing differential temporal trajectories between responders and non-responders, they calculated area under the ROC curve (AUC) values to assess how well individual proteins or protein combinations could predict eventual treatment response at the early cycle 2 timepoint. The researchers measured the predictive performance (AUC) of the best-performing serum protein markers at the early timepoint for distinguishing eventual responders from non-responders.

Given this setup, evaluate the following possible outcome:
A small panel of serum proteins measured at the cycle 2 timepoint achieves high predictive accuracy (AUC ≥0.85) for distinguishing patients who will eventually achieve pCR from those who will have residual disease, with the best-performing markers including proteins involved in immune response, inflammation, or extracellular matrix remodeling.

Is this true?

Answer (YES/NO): NO